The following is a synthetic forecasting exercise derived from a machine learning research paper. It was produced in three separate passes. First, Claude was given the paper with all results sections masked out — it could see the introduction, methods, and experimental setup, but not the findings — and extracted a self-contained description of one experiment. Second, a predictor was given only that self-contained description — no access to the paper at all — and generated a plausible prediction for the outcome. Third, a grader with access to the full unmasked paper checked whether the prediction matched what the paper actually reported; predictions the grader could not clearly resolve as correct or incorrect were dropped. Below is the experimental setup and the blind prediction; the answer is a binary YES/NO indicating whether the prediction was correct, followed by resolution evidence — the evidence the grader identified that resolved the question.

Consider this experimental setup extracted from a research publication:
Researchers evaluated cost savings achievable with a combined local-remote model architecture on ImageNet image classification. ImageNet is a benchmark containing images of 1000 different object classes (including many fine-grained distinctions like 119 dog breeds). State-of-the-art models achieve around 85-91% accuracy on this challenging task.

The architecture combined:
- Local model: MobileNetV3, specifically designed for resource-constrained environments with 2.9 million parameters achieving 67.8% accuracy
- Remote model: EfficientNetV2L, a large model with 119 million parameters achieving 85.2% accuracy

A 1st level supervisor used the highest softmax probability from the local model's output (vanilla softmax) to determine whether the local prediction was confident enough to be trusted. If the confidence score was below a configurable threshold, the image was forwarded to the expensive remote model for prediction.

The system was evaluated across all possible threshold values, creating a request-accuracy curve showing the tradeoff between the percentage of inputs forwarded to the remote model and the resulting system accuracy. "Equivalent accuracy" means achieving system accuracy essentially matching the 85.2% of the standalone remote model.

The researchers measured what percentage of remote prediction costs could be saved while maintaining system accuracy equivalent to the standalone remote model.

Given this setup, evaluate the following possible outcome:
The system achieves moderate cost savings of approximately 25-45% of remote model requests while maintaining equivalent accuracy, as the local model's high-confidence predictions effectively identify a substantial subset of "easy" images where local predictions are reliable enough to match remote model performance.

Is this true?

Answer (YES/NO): YES